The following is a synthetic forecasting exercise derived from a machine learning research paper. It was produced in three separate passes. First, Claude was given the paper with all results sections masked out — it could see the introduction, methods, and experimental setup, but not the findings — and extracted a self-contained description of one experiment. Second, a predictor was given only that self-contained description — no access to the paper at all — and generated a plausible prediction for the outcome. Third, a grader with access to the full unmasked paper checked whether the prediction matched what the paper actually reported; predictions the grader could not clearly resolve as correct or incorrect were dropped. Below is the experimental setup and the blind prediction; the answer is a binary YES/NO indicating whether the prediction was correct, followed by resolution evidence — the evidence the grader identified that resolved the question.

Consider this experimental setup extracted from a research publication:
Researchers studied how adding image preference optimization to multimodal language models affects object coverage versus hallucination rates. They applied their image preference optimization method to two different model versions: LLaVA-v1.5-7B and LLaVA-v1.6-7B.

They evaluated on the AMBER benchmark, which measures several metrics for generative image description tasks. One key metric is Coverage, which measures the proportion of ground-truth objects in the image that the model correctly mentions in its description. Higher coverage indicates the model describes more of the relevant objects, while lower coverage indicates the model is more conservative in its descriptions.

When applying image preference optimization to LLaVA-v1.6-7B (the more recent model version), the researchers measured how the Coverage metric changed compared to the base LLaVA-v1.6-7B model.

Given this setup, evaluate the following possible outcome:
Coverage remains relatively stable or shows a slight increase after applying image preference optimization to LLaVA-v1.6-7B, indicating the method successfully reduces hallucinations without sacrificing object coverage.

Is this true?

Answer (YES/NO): NO